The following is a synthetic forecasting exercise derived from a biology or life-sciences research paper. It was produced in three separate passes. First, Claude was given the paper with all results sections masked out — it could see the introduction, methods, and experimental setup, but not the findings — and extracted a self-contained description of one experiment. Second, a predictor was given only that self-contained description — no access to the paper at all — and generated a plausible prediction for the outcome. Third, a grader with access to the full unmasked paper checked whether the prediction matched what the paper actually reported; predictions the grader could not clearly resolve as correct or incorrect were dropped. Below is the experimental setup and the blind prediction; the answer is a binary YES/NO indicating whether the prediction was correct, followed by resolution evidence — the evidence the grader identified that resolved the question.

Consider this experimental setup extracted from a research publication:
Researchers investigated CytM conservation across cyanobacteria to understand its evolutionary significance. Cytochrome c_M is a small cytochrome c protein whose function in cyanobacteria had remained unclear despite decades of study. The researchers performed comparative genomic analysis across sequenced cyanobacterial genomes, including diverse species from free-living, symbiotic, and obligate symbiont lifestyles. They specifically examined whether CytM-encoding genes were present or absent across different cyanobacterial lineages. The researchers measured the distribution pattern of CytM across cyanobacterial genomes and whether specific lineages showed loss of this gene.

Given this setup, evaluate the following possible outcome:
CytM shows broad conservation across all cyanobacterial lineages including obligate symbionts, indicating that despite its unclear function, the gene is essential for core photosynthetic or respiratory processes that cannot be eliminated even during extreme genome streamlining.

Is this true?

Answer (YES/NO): NO